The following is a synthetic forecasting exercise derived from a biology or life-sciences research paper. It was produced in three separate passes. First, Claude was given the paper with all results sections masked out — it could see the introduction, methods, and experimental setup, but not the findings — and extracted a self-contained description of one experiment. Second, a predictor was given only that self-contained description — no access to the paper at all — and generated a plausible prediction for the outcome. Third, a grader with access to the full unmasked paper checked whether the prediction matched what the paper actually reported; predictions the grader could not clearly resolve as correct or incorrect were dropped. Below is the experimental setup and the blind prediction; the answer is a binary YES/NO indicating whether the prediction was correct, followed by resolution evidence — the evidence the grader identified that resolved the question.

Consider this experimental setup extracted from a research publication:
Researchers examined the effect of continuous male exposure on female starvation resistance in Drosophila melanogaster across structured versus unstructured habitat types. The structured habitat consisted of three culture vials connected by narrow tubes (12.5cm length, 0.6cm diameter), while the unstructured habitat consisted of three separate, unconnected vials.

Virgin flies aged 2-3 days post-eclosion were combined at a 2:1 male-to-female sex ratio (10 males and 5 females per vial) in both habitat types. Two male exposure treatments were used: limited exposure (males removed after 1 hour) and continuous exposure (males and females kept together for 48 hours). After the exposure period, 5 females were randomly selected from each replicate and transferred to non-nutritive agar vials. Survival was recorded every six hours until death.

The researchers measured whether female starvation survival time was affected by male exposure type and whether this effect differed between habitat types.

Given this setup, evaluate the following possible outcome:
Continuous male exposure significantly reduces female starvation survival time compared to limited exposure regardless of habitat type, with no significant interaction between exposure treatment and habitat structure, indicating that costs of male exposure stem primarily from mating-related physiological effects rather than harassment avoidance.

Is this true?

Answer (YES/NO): NO